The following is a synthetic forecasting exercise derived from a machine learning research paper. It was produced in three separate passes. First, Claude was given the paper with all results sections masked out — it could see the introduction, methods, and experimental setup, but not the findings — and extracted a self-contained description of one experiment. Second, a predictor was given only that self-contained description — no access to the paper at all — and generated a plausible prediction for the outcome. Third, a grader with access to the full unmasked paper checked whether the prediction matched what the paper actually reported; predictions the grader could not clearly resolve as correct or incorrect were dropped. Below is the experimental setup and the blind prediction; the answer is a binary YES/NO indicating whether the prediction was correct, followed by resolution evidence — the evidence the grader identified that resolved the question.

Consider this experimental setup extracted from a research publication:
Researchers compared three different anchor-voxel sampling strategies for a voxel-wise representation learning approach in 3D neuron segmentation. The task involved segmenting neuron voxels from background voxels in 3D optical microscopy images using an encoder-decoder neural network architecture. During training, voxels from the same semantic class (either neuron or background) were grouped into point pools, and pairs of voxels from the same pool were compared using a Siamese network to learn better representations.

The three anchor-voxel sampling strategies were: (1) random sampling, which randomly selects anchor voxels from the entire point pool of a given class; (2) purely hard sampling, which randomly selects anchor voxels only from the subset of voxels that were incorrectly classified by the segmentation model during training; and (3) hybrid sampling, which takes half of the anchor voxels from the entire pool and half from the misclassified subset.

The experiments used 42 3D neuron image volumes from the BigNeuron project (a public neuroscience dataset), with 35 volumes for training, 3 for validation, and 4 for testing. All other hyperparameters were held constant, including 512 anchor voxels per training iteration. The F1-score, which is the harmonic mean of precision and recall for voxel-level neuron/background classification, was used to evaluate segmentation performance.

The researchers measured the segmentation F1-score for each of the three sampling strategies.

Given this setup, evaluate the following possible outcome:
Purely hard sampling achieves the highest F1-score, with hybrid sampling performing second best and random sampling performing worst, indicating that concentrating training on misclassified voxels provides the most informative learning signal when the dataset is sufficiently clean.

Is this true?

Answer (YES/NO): NO